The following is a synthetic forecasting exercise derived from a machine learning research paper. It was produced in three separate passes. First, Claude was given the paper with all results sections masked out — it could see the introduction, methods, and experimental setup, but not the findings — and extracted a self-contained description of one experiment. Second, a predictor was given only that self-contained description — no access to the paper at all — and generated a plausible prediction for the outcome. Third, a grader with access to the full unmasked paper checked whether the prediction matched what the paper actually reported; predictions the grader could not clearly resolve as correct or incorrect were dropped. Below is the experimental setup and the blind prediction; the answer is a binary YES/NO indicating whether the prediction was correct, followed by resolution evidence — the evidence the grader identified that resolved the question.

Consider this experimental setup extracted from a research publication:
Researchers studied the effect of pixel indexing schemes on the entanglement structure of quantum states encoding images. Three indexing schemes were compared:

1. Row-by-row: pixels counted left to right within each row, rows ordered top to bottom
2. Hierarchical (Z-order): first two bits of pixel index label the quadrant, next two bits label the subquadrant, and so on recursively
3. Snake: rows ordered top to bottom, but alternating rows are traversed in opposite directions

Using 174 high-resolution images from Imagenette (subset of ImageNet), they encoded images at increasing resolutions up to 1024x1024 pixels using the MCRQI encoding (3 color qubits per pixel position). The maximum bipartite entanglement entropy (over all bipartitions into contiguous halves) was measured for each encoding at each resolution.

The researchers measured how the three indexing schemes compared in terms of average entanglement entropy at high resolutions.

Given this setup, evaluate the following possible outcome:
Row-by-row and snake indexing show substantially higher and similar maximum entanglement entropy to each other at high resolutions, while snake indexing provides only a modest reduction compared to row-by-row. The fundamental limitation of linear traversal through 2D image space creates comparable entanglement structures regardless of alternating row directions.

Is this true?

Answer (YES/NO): NO